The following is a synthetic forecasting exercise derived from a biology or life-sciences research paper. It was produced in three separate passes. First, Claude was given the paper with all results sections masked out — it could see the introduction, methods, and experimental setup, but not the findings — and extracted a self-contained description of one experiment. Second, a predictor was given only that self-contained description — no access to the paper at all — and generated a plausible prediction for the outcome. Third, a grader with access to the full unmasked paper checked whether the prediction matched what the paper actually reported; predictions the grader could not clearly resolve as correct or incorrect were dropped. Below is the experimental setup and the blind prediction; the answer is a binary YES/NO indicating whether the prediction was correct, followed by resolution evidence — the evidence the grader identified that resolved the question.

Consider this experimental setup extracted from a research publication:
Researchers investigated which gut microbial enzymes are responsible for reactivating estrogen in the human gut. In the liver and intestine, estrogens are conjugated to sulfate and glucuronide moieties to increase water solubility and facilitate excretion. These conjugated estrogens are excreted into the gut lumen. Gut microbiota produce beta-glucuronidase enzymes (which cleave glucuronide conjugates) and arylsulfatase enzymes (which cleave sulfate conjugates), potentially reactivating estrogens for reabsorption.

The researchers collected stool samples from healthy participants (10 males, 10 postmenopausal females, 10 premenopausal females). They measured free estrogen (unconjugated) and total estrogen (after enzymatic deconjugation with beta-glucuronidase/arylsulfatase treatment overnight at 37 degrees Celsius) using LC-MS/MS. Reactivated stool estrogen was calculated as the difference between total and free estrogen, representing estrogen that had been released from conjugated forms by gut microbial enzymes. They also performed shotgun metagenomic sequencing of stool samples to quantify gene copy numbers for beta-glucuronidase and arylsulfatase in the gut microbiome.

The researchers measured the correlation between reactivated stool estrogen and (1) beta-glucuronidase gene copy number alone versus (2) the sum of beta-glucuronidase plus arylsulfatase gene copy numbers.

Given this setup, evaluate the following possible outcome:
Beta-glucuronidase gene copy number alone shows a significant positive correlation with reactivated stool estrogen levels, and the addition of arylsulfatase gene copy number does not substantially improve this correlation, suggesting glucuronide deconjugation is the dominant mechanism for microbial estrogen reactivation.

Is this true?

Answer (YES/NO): NO